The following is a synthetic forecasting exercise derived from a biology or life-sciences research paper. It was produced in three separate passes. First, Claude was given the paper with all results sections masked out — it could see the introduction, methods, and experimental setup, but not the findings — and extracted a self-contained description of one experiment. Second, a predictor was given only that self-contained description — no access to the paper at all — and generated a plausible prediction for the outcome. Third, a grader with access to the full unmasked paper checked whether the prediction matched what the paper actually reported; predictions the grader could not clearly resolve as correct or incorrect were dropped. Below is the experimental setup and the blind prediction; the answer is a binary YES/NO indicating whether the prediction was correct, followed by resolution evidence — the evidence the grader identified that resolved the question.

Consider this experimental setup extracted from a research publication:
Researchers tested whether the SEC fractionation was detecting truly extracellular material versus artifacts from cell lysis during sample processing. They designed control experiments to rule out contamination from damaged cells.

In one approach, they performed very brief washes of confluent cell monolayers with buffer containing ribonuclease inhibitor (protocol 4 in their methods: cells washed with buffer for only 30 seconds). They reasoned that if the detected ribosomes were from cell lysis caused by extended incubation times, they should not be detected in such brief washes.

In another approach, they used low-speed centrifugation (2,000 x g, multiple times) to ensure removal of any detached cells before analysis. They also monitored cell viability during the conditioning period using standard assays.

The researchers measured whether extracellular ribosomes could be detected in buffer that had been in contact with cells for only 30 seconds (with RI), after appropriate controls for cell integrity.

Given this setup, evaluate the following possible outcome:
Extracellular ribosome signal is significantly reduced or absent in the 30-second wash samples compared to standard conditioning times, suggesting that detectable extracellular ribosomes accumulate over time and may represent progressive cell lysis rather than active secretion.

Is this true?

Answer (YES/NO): NO